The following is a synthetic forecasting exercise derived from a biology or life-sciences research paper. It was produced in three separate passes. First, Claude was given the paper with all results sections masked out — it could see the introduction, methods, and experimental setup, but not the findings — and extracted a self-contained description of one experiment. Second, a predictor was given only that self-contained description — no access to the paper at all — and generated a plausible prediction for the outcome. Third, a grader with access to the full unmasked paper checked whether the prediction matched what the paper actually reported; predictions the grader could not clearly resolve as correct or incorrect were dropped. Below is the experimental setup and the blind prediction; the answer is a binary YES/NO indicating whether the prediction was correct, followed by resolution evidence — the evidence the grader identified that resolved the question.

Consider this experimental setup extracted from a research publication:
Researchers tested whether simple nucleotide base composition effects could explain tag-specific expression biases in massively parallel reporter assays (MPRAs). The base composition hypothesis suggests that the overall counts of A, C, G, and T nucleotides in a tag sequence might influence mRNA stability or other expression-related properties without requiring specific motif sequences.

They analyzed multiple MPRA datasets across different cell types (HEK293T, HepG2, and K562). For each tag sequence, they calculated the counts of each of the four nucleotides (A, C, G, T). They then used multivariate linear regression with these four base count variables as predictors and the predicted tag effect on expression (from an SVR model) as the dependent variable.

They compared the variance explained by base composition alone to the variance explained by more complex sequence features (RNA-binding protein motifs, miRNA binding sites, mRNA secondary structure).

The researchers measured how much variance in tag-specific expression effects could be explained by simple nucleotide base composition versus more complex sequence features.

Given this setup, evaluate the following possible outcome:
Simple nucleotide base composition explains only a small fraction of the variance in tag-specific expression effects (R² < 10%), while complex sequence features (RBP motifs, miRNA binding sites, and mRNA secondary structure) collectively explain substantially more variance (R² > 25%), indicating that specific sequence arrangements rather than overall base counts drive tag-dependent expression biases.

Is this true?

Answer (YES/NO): NO